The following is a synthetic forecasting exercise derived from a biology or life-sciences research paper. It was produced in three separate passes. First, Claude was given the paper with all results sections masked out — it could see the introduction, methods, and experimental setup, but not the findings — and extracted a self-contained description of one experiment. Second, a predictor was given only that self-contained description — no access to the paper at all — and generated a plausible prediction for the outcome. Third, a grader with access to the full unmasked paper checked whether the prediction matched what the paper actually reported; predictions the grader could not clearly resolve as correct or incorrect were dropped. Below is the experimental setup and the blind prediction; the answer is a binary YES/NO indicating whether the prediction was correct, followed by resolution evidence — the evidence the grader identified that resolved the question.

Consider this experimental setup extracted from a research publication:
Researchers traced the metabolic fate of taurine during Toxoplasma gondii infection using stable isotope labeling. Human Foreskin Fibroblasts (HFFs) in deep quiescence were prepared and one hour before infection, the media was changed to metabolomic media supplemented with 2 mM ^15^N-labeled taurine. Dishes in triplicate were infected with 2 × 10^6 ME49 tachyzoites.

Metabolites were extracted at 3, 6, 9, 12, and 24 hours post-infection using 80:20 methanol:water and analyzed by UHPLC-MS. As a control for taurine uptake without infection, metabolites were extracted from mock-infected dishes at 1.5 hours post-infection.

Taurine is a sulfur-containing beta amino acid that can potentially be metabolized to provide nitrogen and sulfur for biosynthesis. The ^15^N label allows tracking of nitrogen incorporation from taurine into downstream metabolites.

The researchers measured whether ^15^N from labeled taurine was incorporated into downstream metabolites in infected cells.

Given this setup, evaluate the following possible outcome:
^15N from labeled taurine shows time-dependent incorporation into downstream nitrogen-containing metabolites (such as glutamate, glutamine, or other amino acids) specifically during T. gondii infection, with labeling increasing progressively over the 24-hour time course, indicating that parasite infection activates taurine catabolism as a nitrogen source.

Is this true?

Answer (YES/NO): NO